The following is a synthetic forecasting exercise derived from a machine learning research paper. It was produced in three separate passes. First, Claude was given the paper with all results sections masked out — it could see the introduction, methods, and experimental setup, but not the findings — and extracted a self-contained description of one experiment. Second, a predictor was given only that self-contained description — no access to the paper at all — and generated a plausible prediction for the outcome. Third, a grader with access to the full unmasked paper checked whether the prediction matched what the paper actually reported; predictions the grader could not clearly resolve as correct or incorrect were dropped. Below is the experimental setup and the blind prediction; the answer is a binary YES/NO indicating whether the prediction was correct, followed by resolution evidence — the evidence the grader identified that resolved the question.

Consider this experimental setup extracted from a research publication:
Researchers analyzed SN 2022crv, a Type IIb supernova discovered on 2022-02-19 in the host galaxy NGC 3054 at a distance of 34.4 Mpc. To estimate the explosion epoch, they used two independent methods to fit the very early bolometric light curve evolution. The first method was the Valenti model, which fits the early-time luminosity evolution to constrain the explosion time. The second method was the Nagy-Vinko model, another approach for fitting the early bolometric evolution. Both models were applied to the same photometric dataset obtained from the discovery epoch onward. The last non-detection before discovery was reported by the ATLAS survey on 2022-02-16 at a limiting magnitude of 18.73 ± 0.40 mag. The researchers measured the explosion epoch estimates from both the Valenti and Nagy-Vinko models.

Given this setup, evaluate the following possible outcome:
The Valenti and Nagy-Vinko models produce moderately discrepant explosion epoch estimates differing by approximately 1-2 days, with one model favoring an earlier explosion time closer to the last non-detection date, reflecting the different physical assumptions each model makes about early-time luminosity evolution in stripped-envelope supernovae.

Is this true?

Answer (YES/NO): NO